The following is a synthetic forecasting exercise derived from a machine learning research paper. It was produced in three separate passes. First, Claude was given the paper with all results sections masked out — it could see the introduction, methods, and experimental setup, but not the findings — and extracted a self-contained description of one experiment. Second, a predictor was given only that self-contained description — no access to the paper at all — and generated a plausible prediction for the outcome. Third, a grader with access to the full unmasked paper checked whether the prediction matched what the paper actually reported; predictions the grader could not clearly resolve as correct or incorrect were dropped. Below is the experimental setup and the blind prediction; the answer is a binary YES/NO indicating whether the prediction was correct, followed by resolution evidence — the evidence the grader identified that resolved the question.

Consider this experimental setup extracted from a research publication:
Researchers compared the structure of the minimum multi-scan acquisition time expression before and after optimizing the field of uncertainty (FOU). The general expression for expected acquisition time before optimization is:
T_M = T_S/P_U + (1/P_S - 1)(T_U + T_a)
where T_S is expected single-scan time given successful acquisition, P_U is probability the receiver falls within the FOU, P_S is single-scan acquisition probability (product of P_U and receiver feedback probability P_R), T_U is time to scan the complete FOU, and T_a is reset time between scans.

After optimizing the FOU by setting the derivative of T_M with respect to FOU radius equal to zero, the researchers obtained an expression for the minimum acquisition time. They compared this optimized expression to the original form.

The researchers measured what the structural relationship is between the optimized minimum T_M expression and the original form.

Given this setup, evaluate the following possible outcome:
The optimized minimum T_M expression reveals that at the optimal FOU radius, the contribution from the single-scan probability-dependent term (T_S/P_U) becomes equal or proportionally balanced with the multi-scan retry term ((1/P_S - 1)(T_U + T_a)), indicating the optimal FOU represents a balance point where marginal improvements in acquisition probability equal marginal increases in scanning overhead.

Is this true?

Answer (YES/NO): NO